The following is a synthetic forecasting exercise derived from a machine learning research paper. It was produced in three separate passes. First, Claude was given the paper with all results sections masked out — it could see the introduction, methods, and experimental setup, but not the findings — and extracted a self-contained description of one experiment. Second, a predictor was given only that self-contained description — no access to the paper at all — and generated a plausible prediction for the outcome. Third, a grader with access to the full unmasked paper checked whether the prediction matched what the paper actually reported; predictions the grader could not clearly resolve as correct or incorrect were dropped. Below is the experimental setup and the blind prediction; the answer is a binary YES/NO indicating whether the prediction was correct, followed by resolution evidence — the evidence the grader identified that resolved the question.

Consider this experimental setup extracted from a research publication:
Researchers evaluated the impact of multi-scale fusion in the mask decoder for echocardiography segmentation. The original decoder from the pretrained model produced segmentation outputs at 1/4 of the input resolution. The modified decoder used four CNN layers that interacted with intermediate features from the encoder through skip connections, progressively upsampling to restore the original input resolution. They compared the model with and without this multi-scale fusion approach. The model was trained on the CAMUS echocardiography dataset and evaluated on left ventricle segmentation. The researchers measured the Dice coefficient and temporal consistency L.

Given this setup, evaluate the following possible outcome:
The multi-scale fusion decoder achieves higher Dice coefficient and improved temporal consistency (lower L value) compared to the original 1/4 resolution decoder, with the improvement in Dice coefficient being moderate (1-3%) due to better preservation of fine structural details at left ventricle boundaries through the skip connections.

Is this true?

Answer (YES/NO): NO